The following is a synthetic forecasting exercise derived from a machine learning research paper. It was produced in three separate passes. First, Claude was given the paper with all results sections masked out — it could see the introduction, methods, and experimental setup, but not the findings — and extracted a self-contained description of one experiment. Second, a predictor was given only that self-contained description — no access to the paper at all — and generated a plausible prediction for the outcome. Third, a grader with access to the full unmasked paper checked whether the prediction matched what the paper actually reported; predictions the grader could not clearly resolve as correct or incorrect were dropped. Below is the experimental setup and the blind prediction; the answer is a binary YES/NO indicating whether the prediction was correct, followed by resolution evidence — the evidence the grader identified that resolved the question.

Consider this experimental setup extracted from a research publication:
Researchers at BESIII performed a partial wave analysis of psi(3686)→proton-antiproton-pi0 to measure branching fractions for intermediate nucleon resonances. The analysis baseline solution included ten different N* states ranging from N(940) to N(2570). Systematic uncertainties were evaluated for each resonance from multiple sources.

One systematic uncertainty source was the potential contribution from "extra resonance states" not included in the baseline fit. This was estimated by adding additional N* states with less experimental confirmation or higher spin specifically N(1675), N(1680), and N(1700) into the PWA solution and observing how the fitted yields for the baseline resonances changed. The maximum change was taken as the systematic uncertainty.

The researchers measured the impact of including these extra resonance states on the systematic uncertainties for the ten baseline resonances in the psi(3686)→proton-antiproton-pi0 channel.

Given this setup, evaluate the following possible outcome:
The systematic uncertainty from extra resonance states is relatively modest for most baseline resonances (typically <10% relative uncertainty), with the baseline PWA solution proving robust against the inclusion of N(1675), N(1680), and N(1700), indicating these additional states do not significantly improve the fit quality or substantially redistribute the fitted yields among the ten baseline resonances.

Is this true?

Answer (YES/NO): NO